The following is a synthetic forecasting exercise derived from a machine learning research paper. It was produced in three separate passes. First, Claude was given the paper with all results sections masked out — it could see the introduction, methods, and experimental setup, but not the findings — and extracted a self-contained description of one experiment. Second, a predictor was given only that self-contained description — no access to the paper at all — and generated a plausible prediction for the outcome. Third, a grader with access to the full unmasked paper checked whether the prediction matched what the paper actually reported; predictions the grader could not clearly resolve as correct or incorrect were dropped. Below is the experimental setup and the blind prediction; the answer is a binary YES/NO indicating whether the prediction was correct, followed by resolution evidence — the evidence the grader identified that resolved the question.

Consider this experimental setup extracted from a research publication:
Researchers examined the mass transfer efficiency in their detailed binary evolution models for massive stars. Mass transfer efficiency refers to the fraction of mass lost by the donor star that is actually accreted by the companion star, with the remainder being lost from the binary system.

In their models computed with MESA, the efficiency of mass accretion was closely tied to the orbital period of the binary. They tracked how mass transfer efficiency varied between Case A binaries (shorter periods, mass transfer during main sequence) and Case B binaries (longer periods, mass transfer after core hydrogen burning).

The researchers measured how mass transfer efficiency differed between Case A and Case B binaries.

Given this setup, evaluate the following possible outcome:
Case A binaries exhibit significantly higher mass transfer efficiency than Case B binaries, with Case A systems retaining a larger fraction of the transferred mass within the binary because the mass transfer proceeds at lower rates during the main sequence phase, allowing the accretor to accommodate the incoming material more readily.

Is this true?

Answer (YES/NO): YES